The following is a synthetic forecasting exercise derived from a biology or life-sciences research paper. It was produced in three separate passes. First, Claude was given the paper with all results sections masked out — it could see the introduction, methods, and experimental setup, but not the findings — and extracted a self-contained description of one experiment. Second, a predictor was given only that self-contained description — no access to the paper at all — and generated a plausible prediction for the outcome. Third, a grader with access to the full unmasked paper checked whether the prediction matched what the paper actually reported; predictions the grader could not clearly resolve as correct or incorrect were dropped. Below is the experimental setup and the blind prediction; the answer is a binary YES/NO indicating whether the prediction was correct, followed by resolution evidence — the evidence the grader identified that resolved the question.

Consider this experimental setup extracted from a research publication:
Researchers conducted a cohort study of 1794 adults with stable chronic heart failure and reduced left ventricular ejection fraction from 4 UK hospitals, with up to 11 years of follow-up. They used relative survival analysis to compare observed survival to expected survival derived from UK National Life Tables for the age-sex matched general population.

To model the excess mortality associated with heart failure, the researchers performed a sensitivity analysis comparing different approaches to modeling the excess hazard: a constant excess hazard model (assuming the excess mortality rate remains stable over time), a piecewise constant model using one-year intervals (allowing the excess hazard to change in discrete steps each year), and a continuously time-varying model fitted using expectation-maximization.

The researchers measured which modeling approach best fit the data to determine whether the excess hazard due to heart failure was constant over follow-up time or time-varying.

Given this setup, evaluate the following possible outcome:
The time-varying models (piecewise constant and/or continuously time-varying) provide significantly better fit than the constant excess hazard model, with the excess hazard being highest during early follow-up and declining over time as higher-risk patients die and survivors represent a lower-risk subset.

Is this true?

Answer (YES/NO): NO